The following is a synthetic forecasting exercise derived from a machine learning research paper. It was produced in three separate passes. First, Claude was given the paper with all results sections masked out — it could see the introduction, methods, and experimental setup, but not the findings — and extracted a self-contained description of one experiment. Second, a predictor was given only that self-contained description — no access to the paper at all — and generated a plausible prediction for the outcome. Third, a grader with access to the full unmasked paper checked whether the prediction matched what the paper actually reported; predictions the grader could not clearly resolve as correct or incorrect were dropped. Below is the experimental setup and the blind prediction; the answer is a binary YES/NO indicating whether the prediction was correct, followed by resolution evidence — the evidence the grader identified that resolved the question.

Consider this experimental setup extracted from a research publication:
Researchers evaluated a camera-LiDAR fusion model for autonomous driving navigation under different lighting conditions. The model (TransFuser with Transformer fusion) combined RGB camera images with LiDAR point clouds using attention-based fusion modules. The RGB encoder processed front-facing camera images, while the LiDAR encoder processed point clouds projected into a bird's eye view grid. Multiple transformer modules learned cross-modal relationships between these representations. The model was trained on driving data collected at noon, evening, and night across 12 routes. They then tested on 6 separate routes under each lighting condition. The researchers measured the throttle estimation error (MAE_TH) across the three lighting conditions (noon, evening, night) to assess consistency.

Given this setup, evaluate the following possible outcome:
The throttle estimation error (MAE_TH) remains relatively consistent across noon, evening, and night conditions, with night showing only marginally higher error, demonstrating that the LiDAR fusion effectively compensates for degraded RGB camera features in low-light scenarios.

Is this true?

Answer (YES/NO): NO